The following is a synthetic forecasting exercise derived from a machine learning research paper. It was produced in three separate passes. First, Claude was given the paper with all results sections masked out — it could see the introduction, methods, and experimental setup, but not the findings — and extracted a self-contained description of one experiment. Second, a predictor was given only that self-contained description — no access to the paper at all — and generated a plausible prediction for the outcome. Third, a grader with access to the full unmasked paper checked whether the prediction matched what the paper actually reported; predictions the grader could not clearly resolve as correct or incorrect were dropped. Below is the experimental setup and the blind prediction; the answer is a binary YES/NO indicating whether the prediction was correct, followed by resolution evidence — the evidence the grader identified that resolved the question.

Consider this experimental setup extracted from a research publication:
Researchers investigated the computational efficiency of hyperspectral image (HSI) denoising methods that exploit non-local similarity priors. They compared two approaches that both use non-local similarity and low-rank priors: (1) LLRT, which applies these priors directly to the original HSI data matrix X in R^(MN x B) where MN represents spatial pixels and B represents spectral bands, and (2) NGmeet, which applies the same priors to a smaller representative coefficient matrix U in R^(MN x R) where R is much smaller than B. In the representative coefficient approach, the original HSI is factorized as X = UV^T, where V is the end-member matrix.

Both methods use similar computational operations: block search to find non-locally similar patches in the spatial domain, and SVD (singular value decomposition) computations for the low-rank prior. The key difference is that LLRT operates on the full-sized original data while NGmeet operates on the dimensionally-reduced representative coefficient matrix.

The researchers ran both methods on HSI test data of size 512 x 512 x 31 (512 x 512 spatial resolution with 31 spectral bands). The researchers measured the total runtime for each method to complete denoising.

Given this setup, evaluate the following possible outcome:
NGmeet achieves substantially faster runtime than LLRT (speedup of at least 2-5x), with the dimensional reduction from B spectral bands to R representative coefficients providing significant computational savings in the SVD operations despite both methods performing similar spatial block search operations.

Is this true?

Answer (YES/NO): YES